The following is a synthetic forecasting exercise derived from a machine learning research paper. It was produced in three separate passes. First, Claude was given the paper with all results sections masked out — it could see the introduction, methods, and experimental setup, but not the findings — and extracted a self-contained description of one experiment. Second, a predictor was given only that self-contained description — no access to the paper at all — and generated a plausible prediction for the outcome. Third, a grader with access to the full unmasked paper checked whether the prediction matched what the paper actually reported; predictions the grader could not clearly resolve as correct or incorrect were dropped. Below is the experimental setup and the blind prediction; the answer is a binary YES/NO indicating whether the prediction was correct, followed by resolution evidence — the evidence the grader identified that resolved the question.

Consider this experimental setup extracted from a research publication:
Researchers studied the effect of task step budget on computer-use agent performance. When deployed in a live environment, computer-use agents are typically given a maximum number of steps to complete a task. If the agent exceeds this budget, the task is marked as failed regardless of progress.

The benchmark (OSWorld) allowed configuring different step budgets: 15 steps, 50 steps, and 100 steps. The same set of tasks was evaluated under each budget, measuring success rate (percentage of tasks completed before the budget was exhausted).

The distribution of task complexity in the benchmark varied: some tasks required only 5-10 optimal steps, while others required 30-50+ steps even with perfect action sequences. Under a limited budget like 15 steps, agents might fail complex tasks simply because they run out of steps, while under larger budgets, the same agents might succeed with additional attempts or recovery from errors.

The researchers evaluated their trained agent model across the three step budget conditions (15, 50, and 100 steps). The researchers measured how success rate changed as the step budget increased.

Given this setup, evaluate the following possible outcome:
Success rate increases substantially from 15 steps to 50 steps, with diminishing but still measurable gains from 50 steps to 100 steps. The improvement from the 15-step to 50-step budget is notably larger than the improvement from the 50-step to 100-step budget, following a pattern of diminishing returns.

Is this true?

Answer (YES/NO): YES